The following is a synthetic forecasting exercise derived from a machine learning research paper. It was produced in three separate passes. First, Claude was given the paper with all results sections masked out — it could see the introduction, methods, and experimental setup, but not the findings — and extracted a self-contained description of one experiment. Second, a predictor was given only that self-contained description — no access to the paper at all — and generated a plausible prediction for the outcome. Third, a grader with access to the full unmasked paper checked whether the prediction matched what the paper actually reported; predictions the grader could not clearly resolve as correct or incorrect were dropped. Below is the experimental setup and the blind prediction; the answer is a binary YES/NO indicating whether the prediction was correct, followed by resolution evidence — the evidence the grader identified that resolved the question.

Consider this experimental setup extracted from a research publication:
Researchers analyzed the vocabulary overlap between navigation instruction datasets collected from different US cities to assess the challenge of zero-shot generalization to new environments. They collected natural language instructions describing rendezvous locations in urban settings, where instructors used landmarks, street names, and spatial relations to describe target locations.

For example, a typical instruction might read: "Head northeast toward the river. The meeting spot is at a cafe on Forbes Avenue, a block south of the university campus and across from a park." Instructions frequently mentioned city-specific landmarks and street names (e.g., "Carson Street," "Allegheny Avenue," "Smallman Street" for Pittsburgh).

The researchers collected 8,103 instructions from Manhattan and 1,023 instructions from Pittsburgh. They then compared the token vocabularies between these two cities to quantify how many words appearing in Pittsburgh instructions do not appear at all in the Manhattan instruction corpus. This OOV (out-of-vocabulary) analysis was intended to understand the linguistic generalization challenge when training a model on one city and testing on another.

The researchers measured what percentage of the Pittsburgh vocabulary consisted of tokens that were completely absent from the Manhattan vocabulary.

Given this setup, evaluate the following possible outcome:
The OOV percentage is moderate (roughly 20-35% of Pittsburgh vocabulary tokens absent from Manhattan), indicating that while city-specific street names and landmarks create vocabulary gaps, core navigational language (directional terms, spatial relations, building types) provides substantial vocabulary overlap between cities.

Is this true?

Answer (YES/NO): NO